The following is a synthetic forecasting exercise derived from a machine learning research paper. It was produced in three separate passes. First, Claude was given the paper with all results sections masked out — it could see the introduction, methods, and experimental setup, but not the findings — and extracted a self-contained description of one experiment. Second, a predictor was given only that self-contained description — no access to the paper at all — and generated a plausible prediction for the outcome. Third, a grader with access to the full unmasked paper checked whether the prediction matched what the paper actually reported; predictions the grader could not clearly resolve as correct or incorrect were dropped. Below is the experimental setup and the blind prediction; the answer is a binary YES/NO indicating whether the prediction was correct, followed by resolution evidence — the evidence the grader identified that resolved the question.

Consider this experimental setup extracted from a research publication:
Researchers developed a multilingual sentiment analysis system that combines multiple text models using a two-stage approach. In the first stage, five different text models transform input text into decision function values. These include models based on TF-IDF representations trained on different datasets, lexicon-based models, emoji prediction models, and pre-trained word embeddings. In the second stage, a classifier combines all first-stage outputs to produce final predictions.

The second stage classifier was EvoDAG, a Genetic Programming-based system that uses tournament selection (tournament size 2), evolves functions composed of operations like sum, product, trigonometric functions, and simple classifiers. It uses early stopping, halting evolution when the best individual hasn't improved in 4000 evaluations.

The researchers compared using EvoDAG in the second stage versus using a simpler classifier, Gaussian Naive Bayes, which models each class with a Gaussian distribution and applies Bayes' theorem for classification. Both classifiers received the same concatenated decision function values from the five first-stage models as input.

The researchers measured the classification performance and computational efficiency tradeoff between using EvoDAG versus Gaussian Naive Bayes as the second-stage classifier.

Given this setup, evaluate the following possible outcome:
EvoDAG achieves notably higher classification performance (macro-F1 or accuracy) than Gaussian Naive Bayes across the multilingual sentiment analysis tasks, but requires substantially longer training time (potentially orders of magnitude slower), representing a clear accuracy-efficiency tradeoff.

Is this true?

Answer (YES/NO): NO